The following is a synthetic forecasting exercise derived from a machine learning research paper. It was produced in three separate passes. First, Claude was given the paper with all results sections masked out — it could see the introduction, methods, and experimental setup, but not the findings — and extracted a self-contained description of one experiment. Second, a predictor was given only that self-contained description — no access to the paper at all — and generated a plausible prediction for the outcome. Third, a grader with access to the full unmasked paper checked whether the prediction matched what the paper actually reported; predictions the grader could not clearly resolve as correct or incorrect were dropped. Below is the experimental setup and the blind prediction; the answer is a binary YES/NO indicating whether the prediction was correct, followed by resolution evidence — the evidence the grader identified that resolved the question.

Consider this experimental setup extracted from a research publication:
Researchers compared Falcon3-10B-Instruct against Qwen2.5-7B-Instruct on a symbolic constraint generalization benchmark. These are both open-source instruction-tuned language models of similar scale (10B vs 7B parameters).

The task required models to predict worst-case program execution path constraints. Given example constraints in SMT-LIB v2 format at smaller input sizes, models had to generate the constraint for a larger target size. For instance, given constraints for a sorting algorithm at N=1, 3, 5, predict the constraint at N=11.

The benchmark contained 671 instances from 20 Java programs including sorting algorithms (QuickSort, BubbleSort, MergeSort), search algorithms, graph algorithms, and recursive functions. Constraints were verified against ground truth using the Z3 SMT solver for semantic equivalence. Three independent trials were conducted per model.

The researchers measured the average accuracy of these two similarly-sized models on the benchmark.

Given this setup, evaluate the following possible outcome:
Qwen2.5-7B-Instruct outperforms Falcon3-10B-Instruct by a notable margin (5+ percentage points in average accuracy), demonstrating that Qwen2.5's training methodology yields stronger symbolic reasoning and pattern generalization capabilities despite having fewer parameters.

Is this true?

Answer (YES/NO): NO